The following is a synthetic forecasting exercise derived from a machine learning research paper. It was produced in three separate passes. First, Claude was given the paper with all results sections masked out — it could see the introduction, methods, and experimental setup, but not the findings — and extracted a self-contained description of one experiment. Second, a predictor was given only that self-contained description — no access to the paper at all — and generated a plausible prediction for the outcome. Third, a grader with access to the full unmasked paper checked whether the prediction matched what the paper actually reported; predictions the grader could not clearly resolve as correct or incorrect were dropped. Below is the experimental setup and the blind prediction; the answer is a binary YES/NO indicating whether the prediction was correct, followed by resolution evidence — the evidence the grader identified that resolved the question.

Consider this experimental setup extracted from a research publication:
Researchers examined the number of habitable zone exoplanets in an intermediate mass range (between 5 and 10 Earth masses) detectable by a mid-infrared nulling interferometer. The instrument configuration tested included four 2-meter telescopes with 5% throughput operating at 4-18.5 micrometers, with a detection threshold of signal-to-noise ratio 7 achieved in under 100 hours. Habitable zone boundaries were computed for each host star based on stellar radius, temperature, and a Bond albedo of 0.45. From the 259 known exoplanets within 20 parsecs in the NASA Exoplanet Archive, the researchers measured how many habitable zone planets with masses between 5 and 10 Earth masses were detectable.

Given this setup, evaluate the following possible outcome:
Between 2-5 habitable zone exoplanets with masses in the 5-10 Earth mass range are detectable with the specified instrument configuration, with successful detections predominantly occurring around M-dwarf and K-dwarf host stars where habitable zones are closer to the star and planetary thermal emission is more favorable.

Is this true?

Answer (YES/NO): NO